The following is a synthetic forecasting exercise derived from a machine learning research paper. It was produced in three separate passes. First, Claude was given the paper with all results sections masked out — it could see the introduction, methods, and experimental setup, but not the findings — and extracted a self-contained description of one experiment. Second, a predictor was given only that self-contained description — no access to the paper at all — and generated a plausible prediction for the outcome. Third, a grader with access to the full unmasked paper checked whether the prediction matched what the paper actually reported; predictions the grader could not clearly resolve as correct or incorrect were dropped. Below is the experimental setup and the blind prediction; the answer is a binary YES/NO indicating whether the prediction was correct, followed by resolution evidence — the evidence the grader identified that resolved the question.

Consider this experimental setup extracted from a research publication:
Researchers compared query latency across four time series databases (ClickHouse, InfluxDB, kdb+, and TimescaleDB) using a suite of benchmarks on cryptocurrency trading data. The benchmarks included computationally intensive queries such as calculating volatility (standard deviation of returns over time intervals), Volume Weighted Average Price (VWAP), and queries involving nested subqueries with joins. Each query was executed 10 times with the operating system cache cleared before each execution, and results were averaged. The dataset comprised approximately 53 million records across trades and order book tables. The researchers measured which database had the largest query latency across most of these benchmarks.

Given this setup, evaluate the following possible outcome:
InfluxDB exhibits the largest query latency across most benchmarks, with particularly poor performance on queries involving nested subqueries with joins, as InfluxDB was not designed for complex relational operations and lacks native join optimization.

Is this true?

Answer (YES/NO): NO